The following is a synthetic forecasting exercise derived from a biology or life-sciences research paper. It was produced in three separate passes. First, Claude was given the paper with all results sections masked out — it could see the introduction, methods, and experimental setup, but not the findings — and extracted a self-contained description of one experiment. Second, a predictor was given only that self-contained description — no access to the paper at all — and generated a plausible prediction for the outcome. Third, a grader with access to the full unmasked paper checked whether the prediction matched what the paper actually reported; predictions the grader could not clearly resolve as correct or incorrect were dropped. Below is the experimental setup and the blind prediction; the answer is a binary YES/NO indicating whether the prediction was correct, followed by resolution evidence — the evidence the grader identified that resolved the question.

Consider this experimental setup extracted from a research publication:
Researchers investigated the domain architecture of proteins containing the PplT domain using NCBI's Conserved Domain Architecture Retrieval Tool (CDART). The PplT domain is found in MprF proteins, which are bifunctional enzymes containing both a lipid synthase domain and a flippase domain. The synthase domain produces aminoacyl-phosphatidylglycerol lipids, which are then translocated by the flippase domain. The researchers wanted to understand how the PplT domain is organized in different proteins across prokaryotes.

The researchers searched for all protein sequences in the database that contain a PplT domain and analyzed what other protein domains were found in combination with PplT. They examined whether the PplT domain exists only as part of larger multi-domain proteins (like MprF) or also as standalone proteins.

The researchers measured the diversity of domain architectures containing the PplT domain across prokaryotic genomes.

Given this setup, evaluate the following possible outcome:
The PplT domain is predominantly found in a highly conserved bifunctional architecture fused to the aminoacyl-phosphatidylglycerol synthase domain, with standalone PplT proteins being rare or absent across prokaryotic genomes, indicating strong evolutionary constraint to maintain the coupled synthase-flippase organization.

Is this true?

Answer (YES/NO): NO